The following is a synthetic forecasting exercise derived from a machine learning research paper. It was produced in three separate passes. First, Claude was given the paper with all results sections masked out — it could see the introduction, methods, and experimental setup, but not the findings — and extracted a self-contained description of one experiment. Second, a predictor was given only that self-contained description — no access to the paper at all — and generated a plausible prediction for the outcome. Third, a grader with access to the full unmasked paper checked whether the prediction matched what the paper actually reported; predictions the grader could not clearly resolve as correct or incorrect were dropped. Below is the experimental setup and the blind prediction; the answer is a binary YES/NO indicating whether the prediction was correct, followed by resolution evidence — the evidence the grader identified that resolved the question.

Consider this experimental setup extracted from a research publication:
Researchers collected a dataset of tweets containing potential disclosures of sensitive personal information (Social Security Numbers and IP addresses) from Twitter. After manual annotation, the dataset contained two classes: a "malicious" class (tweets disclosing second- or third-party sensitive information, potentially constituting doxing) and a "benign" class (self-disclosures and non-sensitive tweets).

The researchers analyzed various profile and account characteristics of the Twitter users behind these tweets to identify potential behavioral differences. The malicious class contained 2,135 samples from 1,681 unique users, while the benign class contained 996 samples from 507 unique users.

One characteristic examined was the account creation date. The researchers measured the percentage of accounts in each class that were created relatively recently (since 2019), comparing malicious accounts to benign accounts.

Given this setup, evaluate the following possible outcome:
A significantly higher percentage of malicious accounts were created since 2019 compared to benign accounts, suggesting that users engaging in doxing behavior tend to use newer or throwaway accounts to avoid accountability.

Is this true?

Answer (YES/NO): YES